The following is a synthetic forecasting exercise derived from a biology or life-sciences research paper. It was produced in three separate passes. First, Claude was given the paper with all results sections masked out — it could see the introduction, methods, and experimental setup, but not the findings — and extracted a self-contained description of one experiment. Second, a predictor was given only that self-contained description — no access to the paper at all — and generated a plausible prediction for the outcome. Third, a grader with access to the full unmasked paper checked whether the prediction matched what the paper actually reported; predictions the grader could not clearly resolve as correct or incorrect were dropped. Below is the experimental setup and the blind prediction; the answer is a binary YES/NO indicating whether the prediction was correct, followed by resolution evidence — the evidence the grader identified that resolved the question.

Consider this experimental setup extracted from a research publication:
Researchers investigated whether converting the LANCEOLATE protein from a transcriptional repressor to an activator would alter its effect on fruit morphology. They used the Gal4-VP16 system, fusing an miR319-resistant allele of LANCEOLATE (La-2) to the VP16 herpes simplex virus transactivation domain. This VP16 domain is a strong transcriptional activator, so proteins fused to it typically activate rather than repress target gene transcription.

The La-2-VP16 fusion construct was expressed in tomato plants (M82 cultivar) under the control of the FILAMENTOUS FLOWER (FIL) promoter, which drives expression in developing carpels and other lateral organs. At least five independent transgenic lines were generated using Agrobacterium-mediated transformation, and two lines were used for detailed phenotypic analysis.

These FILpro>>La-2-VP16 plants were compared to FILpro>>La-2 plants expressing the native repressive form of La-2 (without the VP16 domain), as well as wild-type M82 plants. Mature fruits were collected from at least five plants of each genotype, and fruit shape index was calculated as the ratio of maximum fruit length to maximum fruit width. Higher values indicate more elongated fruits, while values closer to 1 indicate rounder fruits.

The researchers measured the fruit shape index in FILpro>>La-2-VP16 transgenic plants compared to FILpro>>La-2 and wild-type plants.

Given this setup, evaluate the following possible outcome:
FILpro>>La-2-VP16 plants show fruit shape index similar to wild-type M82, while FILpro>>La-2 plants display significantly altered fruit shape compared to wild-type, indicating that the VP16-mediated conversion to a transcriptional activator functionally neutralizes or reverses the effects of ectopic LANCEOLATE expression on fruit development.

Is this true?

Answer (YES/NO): NO